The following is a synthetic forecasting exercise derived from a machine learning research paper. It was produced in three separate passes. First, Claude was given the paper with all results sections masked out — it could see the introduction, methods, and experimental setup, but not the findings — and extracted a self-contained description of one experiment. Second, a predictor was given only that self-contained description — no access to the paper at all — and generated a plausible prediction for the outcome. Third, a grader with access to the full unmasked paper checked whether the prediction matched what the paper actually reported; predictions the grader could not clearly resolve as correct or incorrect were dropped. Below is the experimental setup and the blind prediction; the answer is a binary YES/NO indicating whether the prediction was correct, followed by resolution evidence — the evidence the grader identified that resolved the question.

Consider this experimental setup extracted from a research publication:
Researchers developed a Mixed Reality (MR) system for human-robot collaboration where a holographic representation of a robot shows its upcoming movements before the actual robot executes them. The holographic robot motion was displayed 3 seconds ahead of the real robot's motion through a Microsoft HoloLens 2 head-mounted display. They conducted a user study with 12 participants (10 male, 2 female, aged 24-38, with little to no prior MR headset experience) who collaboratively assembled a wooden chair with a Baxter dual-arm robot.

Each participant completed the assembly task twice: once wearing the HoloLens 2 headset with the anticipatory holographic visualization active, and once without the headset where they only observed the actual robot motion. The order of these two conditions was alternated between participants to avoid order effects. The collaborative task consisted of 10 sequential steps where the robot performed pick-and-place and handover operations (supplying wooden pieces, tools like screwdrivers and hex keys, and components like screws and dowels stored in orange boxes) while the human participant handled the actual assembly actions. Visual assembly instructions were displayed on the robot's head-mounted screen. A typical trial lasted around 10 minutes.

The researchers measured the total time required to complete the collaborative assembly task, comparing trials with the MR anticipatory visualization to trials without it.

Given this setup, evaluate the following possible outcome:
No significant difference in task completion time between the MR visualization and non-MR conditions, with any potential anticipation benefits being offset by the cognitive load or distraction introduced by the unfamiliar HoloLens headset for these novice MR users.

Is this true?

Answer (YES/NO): YES